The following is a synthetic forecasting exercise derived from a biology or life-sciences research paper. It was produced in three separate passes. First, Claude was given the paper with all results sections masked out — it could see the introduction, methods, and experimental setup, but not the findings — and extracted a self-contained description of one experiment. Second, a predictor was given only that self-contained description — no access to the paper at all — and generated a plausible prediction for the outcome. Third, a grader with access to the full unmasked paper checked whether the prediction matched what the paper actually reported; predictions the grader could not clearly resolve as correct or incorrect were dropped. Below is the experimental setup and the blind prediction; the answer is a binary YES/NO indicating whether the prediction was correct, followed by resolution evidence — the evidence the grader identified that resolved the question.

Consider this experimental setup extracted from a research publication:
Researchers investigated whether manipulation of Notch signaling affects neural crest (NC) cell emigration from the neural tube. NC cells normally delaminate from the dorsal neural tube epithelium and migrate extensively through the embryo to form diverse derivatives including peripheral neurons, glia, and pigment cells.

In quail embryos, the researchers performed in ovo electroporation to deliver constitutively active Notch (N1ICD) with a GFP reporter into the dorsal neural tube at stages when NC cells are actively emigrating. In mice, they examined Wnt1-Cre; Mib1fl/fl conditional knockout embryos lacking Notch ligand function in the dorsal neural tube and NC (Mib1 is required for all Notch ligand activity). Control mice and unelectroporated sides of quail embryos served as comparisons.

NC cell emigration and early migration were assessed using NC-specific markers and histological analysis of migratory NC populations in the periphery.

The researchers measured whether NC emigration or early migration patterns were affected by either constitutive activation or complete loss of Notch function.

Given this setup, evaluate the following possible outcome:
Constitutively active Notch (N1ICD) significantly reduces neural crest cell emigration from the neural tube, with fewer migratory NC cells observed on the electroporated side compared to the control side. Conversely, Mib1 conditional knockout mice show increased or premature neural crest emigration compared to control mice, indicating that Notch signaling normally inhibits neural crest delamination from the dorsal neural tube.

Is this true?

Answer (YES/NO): NO